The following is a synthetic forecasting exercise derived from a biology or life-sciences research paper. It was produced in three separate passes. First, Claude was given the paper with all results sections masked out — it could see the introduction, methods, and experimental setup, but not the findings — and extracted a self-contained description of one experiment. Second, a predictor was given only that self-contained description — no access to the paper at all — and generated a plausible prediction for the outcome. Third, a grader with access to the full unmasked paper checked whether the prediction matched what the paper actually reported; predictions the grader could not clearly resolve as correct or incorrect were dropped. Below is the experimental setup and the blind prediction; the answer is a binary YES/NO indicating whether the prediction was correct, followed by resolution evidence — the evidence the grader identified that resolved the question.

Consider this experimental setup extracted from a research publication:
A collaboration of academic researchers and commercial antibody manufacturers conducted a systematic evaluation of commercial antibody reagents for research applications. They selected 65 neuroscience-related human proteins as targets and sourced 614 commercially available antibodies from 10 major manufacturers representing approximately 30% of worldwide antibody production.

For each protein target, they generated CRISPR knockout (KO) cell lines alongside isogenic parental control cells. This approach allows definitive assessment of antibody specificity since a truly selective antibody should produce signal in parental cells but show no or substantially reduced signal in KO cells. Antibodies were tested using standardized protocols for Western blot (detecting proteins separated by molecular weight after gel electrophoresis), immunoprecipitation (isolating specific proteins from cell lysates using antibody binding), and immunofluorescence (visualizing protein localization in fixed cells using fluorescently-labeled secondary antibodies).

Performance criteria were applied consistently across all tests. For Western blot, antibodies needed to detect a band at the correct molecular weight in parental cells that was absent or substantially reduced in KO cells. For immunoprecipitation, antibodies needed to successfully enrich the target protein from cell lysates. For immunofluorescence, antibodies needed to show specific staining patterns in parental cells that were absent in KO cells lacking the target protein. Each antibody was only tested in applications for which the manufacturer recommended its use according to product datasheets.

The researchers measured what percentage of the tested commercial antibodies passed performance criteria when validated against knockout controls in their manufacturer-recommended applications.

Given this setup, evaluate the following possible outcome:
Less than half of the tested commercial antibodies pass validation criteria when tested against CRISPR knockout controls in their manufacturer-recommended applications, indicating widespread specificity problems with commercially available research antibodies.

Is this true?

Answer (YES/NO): NO